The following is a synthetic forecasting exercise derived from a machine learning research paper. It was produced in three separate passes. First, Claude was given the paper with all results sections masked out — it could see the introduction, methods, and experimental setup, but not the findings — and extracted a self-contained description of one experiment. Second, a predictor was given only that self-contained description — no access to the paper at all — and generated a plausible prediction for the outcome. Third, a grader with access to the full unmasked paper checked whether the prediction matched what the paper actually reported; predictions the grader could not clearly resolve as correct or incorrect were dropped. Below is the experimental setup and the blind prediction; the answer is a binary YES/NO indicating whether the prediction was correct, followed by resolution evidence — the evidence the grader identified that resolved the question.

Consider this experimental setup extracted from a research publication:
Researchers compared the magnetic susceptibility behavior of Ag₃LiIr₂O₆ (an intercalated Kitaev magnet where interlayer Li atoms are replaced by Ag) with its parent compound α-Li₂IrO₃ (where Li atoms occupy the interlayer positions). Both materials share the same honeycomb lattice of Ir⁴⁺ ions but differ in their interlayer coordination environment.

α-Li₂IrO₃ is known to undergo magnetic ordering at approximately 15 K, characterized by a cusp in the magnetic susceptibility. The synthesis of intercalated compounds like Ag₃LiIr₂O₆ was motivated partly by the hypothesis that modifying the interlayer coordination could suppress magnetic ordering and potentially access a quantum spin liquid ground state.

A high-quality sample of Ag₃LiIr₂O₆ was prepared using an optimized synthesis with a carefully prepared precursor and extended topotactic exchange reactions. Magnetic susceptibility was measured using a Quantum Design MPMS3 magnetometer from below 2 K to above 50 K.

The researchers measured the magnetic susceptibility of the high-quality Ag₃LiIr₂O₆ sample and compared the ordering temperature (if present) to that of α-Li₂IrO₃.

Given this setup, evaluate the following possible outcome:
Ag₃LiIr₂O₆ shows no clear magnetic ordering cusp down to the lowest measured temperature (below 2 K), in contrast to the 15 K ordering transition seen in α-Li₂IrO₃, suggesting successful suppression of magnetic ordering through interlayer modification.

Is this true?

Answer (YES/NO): NO